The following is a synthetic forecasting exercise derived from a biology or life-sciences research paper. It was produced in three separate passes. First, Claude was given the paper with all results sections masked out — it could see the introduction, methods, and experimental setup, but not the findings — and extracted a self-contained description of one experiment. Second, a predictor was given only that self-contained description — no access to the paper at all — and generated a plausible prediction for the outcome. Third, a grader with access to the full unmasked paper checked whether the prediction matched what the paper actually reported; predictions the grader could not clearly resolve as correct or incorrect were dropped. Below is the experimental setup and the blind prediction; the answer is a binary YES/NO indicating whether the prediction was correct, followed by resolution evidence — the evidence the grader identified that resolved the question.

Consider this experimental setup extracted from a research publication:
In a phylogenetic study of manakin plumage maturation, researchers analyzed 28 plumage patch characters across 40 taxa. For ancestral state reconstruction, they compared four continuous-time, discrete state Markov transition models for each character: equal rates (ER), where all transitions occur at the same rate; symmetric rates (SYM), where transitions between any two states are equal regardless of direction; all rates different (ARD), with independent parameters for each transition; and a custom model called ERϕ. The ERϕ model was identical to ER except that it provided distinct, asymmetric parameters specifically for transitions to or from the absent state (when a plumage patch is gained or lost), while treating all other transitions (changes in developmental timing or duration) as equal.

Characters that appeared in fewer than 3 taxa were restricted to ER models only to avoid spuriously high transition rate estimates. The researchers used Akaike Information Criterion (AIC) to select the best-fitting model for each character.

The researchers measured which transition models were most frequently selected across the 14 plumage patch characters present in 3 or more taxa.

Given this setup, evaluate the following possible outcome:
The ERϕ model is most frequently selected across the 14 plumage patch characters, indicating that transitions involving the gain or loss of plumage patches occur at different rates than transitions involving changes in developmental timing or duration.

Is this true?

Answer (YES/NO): NO